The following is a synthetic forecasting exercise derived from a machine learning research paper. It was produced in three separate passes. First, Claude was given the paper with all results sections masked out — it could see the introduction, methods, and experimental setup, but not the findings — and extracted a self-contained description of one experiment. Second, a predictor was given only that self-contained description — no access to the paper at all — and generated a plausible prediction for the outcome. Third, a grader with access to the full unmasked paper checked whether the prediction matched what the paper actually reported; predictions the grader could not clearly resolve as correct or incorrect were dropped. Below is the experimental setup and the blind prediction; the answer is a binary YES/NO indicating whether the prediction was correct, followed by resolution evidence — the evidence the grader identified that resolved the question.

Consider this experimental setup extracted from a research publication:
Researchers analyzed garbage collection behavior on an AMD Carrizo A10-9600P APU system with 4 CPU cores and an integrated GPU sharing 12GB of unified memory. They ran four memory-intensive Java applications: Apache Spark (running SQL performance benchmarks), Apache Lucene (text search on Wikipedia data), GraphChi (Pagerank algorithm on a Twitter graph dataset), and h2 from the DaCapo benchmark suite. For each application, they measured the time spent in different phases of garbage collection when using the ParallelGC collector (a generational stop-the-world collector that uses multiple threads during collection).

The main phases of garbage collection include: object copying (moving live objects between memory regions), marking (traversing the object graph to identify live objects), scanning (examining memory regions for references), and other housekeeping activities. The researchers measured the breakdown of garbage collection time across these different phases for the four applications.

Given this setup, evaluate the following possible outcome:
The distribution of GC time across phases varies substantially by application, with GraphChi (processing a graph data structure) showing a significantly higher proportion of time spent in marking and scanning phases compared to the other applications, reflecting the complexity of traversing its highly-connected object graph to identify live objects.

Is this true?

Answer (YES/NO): NO